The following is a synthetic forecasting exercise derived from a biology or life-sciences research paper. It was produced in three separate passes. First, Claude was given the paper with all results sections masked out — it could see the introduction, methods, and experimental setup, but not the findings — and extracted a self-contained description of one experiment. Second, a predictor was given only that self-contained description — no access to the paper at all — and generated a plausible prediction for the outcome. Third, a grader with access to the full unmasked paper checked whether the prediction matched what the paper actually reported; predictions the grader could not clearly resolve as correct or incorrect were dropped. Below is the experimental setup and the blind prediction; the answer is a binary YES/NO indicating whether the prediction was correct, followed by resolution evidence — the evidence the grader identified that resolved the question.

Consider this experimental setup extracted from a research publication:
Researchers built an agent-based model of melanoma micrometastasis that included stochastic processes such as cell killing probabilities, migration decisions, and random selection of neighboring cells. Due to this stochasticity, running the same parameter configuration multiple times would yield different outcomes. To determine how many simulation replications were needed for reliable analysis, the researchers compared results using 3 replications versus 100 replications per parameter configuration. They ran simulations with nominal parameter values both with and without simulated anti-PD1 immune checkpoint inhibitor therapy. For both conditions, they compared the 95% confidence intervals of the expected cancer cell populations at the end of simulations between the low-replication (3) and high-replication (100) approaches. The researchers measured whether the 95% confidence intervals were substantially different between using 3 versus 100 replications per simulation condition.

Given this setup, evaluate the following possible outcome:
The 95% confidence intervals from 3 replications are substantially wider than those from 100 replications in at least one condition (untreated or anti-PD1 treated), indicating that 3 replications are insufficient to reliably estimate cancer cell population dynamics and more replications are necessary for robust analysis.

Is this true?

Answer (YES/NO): NO